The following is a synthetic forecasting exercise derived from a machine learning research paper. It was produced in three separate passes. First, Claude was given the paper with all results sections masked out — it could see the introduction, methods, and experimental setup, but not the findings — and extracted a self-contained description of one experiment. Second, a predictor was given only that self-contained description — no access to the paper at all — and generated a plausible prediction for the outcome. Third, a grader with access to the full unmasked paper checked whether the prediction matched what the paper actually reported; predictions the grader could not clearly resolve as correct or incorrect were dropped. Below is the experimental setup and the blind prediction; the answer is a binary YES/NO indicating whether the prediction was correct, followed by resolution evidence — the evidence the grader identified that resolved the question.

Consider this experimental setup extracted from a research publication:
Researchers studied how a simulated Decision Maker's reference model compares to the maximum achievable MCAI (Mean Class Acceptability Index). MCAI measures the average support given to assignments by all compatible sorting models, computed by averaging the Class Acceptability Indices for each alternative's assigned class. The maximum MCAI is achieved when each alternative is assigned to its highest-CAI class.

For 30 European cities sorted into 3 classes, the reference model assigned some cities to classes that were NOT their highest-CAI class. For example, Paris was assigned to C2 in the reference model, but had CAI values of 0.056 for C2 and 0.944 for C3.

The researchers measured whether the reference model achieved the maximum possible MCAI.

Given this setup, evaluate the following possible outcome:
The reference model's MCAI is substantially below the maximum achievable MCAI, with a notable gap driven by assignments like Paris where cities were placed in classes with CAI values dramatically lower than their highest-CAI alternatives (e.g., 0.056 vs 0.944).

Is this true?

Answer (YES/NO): NO